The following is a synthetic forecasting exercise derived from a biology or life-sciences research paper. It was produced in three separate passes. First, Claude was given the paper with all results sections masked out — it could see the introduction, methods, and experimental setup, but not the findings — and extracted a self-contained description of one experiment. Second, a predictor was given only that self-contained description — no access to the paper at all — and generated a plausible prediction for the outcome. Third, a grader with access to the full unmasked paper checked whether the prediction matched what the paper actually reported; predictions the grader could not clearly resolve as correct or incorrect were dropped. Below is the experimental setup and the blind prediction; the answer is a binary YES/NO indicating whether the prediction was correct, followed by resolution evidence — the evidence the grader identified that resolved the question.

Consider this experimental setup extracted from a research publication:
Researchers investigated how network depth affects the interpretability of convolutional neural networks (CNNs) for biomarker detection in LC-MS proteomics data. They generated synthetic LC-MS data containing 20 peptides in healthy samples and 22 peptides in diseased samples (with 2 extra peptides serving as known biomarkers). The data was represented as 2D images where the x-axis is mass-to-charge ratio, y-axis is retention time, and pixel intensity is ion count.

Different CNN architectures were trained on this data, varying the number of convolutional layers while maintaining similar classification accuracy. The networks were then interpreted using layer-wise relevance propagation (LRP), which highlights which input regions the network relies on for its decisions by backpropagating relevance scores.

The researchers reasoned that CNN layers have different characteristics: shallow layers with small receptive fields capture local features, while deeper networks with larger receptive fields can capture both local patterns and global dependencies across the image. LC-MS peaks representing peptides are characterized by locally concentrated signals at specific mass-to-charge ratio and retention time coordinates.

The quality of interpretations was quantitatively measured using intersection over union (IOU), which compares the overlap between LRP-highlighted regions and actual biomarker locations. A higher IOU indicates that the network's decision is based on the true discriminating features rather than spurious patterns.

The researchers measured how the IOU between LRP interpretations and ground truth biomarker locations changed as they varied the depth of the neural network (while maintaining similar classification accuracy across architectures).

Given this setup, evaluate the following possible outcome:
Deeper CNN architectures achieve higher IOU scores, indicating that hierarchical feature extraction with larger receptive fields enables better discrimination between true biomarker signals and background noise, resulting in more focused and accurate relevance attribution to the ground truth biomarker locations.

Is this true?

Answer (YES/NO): NO